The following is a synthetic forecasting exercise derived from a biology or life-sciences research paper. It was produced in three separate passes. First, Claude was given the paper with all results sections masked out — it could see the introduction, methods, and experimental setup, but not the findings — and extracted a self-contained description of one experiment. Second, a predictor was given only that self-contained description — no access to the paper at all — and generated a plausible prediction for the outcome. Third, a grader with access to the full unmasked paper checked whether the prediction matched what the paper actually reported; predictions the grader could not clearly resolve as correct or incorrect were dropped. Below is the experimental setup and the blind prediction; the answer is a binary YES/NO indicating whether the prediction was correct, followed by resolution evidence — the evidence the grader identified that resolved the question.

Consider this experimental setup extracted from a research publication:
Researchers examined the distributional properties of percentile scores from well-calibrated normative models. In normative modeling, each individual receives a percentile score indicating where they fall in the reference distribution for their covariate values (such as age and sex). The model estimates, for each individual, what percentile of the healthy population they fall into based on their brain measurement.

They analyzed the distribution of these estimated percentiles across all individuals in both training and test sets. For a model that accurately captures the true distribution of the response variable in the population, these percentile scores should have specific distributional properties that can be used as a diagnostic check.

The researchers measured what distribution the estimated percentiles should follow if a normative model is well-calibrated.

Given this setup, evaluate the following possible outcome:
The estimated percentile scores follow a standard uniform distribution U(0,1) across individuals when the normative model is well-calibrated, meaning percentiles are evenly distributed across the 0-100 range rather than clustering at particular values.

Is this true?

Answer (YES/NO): YES